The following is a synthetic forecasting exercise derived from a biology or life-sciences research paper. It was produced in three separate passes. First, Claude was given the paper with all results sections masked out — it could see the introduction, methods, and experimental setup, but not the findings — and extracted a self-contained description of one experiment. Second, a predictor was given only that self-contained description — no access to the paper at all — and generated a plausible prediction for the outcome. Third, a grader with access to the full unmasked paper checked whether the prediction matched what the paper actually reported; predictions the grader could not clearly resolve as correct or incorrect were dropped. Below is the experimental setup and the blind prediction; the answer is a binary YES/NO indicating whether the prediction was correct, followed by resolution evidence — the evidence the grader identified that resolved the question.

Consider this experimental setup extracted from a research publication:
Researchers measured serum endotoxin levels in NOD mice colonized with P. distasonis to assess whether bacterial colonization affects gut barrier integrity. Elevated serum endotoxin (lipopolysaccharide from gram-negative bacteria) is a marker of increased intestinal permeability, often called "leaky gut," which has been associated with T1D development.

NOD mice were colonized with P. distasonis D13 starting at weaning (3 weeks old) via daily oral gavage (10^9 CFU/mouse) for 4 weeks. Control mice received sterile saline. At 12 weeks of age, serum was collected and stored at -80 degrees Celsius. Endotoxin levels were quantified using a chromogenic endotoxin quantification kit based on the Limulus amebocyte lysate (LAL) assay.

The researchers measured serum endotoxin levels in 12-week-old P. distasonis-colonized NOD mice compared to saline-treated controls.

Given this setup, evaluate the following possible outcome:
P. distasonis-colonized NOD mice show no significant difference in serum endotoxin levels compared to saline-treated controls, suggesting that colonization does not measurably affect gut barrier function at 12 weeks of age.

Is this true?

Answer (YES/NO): YES